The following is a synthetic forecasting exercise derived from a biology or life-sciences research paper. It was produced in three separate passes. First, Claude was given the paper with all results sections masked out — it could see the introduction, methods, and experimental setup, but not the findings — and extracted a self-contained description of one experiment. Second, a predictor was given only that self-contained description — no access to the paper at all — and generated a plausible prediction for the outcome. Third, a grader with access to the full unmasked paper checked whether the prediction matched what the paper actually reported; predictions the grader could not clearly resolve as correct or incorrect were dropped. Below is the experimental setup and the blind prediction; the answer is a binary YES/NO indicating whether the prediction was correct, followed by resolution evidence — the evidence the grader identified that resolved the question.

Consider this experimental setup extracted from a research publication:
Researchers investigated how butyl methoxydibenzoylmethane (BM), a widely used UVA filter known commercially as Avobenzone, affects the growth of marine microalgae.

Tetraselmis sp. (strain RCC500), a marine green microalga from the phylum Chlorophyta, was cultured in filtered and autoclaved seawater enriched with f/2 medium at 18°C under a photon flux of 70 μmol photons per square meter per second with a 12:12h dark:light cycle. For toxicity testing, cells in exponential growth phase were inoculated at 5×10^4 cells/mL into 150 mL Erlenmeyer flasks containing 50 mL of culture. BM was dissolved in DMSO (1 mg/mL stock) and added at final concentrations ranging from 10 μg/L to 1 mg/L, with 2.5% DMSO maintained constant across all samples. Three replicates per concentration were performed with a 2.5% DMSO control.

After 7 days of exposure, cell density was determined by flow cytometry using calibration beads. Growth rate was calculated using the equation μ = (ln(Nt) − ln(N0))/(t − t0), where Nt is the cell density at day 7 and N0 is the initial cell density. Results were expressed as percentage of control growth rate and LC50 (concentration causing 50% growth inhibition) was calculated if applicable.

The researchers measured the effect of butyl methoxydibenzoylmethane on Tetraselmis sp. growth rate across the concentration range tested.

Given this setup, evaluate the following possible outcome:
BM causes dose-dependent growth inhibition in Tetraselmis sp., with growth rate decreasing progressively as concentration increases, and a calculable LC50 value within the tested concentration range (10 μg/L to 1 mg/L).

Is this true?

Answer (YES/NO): NO